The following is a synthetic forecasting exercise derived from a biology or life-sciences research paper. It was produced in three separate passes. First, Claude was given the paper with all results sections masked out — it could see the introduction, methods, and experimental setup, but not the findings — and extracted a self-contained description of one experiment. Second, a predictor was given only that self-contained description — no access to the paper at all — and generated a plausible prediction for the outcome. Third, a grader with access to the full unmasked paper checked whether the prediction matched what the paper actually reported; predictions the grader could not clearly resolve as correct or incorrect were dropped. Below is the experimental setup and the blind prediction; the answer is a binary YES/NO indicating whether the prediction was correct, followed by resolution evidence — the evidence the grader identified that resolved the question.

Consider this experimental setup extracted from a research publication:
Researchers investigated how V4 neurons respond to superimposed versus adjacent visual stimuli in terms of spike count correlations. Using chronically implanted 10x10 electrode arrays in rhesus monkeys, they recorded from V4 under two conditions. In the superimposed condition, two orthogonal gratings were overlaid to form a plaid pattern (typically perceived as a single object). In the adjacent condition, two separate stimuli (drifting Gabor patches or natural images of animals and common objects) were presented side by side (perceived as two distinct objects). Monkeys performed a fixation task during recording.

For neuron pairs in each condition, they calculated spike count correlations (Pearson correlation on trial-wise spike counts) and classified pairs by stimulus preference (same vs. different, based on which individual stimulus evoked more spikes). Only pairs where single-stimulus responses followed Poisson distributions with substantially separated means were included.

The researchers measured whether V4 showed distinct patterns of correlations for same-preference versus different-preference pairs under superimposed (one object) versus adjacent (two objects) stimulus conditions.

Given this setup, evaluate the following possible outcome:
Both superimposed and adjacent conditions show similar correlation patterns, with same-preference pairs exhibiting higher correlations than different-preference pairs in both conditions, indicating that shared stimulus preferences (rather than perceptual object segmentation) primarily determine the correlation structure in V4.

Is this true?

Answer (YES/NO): NO